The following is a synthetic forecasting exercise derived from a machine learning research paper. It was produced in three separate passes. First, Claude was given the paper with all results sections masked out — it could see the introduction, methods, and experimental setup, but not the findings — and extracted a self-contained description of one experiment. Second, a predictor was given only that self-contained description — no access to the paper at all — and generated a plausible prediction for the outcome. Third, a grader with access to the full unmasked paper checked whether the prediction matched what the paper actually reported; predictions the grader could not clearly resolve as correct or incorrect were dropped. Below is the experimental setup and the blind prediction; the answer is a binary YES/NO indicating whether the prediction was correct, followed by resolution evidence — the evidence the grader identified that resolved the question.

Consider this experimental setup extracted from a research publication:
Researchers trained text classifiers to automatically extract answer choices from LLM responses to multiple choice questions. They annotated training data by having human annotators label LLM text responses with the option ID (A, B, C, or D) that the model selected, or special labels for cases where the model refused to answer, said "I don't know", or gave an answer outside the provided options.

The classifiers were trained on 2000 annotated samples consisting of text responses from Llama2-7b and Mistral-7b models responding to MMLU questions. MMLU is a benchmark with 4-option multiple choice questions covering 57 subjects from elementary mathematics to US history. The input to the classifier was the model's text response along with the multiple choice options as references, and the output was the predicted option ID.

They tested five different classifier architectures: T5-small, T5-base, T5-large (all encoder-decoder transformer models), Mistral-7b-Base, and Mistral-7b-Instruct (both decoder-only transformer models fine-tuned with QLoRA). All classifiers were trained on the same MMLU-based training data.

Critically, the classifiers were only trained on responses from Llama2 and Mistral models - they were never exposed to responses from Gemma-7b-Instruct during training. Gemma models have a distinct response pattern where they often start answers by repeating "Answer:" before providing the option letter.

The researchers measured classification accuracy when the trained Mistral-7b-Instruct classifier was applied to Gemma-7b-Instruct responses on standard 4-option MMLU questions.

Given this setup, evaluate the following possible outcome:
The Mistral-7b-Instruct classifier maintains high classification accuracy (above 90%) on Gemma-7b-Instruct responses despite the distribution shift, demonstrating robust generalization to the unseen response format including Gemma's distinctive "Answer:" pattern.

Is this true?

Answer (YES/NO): YES